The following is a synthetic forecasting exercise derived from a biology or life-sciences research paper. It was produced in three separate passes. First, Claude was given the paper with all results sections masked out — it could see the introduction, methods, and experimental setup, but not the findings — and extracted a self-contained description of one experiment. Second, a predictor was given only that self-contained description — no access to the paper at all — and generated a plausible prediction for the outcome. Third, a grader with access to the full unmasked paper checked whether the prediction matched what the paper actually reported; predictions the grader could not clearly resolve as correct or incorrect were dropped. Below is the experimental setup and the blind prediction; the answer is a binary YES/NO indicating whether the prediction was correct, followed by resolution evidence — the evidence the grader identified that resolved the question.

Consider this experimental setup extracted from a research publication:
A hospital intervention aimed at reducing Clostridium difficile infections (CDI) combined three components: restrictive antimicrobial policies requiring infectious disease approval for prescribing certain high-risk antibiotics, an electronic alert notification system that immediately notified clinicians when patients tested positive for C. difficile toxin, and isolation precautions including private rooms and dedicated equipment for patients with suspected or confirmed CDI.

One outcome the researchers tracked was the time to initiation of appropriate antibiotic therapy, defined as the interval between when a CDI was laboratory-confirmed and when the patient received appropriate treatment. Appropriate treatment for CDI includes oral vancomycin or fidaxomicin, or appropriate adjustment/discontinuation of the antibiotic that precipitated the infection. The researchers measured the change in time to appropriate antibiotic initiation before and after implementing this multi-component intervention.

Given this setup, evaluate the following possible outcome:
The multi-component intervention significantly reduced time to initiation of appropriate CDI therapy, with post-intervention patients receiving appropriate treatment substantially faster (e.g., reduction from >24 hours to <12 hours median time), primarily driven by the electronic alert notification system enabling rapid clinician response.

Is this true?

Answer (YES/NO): YES